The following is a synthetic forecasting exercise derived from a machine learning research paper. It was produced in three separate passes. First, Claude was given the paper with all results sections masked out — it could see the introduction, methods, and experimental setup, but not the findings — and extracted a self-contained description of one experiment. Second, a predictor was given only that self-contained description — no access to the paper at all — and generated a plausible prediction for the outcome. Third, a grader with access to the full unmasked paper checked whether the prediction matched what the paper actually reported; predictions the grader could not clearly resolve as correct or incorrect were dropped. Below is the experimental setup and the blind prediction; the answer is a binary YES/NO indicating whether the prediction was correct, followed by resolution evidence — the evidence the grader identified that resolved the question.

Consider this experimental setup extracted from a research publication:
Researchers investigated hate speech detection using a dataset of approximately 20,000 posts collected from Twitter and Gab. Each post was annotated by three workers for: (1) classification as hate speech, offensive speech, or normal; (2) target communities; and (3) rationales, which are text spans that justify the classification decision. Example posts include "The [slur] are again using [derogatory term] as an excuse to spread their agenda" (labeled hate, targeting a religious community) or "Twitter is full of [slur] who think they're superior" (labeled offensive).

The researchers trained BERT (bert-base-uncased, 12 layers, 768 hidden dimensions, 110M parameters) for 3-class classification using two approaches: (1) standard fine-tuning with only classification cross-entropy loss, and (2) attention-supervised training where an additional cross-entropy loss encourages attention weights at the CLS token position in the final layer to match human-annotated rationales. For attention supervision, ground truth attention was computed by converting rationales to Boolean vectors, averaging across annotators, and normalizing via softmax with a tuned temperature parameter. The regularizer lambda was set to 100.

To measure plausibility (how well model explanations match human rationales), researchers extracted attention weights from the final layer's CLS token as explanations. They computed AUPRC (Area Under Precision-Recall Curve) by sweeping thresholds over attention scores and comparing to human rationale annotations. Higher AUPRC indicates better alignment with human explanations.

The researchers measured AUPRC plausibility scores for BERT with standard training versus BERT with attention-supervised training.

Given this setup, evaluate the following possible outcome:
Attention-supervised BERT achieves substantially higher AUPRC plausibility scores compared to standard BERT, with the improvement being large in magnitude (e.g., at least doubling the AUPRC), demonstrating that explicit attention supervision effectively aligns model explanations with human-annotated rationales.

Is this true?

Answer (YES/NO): NO